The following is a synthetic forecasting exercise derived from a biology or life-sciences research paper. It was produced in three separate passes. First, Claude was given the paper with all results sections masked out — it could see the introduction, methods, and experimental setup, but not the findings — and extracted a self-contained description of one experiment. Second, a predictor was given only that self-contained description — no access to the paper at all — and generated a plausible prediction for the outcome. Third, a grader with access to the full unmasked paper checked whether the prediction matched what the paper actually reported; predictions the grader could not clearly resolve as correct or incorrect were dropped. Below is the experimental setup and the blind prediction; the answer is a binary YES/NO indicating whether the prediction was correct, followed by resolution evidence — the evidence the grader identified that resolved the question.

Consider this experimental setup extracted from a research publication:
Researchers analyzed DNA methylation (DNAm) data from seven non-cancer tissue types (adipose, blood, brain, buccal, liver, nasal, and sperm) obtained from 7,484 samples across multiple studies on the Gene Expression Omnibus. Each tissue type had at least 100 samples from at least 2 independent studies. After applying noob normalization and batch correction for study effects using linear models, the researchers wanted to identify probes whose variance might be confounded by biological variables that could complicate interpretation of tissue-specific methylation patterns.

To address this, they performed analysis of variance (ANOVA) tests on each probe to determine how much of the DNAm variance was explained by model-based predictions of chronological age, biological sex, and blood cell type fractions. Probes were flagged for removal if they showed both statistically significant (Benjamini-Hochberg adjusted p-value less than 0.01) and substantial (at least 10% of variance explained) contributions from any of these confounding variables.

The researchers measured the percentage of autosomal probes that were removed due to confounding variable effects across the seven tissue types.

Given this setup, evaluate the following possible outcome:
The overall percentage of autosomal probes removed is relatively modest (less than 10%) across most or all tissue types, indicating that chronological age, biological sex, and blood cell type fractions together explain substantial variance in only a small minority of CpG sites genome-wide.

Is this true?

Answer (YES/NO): NO